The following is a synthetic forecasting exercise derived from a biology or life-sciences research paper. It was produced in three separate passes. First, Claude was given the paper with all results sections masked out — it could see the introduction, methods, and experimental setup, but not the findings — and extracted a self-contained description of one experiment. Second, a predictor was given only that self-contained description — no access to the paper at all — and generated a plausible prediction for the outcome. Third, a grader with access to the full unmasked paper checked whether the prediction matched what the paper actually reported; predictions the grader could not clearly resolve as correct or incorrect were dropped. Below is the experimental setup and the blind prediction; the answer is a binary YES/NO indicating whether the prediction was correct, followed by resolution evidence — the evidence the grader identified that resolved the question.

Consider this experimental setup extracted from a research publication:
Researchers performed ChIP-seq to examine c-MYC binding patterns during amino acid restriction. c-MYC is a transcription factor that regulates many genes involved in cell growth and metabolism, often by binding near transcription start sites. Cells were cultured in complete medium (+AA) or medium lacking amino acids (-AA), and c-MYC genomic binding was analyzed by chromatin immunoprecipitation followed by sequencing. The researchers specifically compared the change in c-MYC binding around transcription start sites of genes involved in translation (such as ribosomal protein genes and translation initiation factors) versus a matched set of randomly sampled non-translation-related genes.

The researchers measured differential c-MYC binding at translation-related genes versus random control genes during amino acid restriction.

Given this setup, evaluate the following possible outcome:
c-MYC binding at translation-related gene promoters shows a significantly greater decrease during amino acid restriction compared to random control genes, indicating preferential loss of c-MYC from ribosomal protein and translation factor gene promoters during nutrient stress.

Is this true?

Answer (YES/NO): NO